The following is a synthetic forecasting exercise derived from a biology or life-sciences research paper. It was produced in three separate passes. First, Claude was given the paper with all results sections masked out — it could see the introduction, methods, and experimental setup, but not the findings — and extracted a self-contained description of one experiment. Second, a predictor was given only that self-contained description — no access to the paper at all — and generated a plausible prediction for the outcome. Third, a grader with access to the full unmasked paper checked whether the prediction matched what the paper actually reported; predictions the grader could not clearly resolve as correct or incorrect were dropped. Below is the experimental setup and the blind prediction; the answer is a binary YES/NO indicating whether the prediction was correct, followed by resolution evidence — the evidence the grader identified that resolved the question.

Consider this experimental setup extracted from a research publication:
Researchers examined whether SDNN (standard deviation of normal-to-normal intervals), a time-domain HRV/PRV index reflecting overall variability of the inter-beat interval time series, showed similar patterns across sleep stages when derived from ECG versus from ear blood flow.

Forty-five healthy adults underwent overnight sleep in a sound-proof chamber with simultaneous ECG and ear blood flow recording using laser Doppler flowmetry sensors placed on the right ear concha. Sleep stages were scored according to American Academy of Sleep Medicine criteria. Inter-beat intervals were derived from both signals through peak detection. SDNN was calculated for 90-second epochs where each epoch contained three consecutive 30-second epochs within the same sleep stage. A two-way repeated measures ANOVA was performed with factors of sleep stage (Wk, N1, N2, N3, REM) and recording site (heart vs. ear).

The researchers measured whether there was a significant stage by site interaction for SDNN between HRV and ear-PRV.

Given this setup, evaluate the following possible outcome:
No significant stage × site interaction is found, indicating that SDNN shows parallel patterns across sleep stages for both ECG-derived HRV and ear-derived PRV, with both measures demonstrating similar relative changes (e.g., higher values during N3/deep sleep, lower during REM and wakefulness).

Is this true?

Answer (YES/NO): NO